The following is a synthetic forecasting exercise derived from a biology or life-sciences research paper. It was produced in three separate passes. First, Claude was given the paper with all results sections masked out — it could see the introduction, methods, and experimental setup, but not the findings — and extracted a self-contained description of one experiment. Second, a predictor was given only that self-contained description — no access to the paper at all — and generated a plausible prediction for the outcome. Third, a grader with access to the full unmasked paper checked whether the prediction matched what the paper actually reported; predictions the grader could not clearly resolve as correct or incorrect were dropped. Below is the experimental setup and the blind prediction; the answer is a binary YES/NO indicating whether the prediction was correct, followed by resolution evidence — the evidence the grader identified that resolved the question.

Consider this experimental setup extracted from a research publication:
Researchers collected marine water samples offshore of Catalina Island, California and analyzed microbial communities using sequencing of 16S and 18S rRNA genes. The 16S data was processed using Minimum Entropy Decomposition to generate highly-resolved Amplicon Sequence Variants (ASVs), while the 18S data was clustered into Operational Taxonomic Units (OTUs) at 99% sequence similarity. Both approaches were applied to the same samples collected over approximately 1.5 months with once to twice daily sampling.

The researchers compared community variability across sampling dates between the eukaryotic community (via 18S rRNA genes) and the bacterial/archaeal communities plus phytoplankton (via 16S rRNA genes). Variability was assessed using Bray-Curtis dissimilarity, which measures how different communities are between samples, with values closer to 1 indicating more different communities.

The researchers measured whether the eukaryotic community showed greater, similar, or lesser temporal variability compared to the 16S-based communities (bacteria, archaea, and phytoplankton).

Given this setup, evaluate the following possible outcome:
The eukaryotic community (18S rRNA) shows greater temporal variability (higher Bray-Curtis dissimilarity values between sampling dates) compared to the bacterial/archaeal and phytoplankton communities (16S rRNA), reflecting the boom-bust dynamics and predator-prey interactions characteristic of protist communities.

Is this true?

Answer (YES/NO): YES